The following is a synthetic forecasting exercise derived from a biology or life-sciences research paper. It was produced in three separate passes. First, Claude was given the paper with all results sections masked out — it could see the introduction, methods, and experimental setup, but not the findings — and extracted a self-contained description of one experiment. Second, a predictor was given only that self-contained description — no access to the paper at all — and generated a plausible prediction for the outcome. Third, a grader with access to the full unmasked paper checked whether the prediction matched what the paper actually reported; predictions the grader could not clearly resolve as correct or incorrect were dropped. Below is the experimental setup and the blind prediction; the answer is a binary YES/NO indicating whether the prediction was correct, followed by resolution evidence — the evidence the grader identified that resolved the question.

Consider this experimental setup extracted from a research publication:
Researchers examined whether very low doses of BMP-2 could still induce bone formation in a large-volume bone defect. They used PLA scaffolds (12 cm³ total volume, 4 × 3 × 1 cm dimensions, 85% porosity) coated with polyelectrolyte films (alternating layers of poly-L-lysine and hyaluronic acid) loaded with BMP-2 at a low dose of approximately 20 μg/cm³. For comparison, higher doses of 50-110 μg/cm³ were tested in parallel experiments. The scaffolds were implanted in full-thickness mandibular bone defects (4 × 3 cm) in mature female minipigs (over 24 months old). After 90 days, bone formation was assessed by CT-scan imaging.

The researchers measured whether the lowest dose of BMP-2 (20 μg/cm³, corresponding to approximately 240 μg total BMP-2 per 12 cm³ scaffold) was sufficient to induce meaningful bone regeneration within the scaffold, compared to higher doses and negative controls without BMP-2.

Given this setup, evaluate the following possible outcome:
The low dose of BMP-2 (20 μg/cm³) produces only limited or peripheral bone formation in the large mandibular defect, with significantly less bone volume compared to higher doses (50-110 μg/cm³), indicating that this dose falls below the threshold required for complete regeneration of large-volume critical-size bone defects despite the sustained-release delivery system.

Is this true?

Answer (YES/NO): YES